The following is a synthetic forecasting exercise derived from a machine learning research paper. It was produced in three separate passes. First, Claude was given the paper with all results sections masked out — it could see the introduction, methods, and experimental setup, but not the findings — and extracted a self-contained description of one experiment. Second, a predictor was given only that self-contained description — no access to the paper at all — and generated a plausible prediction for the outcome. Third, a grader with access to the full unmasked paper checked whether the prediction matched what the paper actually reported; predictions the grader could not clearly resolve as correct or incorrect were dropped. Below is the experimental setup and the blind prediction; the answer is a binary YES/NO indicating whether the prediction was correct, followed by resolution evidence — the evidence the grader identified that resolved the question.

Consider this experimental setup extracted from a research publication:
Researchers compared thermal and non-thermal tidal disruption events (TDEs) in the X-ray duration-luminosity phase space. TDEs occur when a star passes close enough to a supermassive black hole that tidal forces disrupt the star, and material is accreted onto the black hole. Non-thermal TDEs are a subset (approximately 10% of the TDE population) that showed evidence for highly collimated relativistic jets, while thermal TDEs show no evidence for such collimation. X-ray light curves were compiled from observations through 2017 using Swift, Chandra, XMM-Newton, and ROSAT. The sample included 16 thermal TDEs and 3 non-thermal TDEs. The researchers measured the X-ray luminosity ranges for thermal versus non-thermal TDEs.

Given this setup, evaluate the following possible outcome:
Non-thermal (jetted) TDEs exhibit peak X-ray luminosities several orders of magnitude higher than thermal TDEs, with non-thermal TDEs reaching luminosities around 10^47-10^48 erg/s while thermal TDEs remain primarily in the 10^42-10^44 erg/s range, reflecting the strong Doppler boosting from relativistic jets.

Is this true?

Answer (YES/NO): NO